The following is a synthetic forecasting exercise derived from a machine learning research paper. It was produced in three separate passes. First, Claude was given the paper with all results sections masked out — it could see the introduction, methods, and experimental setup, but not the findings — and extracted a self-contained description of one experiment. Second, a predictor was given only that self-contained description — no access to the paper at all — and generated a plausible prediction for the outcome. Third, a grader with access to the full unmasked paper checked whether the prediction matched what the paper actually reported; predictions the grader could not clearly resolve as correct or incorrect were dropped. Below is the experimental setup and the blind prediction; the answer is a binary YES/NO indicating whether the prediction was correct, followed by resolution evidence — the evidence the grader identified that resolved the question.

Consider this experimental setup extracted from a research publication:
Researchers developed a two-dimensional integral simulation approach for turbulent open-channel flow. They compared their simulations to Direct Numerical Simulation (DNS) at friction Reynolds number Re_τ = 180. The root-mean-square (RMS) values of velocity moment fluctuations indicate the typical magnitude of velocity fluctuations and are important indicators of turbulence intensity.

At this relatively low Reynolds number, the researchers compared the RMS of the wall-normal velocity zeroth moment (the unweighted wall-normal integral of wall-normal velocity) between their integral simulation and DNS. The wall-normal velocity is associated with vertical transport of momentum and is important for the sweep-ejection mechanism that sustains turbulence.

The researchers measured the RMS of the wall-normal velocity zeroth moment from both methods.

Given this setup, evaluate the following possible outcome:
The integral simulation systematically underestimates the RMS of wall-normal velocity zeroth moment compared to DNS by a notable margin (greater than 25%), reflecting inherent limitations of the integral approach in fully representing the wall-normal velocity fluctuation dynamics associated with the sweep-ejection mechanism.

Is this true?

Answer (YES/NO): NO